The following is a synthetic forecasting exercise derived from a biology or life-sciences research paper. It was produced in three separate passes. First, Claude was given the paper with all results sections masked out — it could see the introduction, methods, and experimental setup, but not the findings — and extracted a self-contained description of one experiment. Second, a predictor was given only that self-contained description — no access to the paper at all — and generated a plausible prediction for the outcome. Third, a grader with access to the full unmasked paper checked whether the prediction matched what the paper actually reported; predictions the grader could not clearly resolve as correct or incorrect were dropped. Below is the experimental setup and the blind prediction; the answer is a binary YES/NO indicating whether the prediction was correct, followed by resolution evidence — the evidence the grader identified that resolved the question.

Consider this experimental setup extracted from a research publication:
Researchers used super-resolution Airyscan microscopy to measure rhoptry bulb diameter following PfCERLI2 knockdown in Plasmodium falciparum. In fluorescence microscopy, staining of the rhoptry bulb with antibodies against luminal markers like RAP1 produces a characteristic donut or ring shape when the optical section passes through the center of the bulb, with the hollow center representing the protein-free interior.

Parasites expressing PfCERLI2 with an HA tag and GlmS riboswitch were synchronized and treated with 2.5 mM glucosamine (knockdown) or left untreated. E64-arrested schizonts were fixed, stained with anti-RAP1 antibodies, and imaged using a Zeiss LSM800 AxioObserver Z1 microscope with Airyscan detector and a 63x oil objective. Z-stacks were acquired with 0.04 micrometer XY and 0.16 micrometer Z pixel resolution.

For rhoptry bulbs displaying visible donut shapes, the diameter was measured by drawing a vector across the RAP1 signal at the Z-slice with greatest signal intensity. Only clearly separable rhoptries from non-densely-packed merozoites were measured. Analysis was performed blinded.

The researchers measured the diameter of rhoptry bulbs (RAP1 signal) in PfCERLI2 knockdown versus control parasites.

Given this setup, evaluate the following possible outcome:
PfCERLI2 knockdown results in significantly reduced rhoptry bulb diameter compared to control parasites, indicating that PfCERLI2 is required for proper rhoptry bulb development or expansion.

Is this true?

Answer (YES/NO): NO